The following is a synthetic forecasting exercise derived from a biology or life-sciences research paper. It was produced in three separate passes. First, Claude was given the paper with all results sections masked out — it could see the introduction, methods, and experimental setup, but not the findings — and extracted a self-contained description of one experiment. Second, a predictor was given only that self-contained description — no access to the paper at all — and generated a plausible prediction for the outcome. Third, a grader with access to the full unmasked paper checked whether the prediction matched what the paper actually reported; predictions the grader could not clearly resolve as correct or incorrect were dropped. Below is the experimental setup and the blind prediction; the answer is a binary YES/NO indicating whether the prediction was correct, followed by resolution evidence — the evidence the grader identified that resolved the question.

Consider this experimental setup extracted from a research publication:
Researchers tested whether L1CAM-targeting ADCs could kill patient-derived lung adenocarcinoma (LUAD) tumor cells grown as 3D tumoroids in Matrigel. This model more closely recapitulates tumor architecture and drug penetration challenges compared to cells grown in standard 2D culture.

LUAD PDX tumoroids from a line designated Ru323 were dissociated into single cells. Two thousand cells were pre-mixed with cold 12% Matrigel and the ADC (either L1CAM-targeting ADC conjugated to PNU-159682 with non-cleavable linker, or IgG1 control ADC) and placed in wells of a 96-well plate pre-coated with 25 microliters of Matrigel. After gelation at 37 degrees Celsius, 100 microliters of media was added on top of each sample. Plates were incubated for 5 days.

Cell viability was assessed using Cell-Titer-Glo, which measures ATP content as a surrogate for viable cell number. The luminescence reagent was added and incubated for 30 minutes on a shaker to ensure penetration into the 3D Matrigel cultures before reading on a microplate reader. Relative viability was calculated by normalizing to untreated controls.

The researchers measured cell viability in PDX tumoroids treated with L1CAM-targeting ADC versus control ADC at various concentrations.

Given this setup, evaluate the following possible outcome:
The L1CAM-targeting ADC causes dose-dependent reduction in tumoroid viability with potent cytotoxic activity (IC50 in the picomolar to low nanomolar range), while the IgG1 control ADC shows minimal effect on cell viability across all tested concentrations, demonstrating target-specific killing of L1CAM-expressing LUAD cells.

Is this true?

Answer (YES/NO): YES